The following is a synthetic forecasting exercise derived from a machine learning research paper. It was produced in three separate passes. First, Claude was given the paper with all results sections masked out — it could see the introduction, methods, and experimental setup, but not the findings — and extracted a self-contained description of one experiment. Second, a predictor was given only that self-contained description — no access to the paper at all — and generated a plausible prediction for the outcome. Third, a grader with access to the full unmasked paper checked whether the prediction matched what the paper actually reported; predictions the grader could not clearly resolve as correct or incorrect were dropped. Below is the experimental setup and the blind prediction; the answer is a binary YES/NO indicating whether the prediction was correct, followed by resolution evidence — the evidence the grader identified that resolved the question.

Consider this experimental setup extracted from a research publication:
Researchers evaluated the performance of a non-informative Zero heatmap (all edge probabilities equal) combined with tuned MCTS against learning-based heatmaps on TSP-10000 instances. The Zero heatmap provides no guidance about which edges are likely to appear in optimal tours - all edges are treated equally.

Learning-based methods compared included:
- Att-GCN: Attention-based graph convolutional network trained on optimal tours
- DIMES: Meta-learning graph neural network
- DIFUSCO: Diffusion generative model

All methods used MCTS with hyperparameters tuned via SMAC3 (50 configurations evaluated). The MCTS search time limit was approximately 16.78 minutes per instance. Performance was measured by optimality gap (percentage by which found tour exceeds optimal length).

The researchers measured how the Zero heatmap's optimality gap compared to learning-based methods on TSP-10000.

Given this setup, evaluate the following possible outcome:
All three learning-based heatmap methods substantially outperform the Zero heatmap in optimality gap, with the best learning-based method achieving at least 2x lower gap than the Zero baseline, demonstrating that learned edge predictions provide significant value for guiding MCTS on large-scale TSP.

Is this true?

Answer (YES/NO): NO